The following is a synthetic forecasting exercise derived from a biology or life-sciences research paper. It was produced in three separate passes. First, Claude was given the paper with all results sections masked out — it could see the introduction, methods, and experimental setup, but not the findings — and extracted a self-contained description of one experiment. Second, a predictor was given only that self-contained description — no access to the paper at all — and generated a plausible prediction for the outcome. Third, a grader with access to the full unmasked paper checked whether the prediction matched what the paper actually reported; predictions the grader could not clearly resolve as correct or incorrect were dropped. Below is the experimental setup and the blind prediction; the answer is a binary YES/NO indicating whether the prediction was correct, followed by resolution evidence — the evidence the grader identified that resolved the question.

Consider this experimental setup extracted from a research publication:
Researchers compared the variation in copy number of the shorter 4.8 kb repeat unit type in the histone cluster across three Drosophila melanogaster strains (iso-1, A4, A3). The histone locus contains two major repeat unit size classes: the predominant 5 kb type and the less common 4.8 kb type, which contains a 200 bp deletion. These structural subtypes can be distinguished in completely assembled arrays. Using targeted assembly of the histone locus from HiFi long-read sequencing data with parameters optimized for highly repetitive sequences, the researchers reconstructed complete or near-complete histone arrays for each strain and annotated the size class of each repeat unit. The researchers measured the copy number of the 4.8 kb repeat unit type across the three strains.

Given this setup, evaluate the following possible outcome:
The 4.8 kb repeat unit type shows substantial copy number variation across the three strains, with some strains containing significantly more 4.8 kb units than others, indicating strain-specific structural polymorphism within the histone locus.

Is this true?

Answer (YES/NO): YES